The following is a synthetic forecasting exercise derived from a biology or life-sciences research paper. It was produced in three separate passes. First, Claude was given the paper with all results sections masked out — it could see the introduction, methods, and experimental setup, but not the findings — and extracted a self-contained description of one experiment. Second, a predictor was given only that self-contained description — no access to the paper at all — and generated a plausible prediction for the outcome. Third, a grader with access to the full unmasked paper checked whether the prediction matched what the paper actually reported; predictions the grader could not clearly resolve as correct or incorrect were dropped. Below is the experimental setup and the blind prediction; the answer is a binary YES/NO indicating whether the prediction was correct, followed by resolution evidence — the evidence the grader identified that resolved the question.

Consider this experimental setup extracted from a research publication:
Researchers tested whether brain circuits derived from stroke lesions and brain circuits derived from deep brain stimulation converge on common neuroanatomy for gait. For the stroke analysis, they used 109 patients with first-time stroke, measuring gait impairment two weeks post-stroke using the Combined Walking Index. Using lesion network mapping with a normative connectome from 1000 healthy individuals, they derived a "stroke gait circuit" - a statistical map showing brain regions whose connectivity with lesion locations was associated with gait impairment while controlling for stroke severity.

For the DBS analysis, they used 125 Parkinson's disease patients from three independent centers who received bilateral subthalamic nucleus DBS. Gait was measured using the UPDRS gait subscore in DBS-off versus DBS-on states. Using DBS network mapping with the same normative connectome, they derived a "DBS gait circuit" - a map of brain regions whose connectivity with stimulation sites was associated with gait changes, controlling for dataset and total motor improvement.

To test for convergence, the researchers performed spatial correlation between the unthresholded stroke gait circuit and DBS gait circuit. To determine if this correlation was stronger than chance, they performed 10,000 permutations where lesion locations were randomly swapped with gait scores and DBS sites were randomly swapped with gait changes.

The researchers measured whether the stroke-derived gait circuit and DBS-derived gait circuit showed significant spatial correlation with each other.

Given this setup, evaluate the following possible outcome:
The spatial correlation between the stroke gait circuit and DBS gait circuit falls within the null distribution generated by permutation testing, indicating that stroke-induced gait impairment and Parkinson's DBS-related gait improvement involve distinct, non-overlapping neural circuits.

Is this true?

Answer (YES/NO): NO